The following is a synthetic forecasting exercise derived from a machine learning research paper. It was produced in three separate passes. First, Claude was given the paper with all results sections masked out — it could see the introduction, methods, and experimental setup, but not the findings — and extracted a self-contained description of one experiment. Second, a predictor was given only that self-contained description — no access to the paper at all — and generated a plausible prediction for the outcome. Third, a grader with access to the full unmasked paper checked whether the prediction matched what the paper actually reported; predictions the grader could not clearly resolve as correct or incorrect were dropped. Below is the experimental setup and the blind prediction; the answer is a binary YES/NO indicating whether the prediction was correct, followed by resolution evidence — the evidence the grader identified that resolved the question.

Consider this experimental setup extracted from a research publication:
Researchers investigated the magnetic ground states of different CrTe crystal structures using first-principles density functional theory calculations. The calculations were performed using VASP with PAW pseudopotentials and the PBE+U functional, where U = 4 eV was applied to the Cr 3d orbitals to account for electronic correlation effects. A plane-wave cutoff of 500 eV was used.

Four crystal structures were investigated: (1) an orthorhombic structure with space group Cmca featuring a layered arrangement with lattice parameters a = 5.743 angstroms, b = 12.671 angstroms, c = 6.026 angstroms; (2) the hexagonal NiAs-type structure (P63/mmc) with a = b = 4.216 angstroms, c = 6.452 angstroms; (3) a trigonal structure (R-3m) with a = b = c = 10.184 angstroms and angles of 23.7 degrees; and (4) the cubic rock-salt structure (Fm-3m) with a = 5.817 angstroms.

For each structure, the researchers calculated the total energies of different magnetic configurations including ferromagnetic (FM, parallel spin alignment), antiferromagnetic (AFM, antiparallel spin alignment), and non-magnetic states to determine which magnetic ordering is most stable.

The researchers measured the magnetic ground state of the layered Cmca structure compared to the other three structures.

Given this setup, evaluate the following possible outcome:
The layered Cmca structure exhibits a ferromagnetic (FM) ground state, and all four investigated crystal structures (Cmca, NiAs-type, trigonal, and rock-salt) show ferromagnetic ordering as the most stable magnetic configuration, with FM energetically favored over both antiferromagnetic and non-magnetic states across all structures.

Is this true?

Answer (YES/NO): NO